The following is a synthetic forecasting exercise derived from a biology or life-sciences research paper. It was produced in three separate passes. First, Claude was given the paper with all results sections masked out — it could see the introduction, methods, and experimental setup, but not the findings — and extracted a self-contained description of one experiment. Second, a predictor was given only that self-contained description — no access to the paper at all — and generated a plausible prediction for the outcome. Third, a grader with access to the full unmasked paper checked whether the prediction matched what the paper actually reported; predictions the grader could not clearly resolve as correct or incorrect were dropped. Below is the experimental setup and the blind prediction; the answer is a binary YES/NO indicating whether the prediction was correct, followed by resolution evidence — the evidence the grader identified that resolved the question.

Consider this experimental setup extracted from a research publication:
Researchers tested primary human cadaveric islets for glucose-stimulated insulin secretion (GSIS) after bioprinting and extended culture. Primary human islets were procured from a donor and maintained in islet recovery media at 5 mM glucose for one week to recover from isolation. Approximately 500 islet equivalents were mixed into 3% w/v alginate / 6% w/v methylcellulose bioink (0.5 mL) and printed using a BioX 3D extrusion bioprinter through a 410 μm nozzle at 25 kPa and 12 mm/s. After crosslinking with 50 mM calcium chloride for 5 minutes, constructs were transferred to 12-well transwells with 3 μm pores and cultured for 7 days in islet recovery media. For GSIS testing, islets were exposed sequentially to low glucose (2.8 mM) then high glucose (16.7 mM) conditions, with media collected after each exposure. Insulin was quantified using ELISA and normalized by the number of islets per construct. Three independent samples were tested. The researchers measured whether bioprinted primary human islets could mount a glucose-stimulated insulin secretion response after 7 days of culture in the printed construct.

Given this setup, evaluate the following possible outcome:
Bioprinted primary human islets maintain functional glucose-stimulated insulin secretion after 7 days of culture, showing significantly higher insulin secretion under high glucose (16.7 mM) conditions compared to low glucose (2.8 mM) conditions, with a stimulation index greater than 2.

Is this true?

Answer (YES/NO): YES